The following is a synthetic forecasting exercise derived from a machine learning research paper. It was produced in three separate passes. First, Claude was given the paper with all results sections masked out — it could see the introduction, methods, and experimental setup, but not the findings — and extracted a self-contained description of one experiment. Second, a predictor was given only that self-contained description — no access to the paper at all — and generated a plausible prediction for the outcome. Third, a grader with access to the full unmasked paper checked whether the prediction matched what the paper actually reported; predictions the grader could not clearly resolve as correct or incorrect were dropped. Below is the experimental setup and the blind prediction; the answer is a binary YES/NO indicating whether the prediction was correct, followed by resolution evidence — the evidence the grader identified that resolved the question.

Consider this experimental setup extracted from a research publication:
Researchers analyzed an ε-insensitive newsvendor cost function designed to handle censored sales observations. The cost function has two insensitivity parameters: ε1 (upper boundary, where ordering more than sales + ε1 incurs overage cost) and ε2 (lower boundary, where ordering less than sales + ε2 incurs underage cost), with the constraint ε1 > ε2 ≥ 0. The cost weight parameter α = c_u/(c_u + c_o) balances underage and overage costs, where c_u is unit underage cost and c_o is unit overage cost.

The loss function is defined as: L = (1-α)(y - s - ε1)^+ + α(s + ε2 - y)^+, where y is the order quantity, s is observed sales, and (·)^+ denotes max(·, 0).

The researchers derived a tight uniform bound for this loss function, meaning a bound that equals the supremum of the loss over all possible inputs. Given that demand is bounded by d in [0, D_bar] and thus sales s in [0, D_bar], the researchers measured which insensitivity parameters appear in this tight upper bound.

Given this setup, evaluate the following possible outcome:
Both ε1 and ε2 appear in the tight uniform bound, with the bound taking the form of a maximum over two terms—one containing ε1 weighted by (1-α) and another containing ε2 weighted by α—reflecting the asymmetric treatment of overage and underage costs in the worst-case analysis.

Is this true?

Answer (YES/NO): NO